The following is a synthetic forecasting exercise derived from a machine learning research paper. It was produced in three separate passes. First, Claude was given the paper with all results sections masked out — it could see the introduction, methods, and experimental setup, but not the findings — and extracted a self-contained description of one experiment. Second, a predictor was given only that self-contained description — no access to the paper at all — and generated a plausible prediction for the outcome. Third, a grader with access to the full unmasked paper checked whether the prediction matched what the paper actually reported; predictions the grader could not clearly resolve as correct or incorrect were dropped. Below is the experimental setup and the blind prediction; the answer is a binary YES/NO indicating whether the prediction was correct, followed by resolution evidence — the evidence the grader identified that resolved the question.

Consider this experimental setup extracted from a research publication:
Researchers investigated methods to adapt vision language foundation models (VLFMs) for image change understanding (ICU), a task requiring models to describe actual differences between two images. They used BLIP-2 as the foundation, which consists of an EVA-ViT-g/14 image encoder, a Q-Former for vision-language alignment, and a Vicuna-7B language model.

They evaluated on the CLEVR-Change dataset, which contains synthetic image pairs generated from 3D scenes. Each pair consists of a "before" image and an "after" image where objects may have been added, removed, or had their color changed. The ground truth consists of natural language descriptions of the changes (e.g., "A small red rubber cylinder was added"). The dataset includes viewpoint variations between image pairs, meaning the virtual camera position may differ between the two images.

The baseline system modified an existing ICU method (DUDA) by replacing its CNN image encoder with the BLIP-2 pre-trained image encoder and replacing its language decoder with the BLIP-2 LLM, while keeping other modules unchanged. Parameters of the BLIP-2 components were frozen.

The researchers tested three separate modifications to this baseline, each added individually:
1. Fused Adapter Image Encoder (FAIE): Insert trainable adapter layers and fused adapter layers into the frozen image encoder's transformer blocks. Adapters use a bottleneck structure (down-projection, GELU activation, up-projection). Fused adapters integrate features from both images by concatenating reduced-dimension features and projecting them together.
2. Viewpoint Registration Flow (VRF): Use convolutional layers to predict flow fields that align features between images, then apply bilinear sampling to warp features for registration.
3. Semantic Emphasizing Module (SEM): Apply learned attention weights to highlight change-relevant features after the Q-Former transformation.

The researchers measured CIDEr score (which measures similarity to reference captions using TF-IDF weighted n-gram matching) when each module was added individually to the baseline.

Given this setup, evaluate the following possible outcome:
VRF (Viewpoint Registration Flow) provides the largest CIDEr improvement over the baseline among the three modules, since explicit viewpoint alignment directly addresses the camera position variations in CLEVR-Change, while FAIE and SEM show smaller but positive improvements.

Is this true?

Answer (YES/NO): NO